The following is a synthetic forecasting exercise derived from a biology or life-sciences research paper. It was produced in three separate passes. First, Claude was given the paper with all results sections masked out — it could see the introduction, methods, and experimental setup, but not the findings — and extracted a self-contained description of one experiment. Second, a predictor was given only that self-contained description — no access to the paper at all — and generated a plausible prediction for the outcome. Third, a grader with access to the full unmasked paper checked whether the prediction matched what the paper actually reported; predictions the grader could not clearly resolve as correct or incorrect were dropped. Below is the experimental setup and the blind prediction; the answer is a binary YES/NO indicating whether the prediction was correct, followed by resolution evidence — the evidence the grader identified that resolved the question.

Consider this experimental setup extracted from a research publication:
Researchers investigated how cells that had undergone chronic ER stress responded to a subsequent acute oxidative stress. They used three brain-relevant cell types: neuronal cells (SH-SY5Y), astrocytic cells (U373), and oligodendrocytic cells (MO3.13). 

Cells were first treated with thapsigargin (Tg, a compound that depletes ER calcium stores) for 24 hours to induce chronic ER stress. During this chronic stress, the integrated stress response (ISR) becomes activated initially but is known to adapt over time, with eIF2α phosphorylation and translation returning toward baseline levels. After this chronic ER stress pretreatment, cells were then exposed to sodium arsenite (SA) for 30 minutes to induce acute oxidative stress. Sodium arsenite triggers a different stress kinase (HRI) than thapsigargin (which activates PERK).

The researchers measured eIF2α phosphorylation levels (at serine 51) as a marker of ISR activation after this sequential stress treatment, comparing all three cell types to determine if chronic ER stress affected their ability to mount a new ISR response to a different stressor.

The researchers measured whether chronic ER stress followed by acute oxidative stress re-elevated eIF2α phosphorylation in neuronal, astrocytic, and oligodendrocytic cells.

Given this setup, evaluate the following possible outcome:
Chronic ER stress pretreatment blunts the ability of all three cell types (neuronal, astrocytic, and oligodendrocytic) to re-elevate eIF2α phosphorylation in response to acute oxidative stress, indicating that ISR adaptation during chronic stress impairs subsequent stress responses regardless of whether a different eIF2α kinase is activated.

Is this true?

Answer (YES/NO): NO